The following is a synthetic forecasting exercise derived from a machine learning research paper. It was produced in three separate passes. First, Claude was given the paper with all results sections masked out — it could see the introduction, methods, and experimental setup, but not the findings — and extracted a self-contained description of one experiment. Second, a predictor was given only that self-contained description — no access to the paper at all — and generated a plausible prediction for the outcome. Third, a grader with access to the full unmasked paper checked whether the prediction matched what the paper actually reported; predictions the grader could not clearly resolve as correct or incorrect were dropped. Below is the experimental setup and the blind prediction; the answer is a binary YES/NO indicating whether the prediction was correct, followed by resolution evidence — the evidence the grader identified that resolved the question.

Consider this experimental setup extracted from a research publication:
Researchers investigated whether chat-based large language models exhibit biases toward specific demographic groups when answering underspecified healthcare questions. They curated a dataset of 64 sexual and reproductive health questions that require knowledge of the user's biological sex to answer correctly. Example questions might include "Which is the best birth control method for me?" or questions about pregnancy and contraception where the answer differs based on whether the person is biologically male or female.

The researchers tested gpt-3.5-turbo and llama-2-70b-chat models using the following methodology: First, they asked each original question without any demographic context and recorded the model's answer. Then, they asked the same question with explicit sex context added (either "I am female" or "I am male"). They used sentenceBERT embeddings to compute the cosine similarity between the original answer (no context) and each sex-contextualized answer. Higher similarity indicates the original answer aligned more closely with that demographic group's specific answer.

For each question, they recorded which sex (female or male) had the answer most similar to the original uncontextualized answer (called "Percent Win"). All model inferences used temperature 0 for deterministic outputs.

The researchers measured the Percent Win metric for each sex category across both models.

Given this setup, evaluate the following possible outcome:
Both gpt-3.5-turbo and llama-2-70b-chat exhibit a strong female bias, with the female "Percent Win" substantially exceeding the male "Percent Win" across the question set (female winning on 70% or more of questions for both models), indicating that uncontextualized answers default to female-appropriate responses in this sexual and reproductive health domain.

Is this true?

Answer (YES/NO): NO